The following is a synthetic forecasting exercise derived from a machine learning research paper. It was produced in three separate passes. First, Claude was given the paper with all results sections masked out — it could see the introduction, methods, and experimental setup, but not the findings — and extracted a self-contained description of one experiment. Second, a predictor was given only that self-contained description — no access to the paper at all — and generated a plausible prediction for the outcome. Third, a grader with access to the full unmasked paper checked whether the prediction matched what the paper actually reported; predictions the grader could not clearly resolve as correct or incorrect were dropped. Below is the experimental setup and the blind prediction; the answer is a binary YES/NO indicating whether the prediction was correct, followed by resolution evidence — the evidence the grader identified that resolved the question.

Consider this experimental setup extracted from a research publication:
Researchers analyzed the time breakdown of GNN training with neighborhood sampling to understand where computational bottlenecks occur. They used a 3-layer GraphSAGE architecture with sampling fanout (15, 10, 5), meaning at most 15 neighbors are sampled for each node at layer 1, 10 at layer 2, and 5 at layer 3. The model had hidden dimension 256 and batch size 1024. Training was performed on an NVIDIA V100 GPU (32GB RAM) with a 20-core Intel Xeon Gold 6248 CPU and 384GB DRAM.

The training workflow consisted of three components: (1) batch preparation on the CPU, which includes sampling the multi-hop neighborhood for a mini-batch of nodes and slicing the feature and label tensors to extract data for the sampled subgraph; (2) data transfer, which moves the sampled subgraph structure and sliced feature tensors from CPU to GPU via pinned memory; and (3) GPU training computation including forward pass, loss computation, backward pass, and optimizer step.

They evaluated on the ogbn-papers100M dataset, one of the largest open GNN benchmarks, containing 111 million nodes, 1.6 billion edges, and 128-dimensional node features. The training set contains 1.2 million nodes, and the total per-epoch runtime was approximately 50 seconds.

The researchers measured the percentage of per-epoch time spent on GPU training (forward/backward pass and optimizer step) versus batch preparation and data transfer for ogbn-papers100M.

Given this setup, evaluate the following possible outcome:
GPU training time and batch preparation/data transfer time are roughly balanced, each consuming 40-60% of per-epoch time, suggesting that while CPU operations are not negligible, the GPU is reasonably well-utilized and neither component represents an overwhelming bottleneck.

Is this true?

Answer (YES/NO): NO